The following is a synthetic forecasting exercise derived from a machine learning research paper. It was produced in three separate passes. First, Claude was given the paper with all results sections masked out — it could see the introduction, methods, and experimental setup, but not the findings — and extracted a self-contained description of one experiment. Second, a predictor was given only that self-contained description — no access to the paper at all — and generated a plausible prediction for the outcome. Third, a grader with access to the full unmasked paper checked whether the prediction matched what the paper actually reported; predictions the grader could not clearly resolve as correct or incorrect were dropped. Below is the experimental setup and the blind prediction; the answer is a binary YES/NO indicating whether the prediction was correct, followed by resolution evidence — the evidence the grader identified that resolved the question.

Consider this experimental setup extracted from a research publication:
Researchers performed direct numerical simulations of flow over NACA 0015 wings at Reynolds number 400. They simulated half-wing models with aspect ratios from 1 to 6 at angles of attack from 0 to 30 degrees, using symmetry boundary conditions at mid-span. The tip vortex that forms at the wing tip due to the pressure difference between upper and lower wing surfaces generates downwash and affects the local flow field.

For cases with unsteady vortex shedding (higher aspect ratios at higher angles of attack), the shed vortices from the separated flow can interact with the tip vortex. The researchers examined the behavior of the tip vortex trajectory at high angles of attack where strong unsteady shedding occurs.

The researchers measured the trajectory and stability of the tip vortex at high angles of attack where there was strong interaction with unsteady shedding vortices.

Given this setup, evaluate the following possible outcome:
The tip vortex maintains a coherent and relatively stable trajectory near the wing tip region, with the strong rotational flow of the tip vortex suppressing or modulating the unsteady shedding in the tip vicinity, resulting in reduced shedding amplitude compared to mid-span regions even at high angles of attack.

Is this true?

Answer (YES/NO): NO